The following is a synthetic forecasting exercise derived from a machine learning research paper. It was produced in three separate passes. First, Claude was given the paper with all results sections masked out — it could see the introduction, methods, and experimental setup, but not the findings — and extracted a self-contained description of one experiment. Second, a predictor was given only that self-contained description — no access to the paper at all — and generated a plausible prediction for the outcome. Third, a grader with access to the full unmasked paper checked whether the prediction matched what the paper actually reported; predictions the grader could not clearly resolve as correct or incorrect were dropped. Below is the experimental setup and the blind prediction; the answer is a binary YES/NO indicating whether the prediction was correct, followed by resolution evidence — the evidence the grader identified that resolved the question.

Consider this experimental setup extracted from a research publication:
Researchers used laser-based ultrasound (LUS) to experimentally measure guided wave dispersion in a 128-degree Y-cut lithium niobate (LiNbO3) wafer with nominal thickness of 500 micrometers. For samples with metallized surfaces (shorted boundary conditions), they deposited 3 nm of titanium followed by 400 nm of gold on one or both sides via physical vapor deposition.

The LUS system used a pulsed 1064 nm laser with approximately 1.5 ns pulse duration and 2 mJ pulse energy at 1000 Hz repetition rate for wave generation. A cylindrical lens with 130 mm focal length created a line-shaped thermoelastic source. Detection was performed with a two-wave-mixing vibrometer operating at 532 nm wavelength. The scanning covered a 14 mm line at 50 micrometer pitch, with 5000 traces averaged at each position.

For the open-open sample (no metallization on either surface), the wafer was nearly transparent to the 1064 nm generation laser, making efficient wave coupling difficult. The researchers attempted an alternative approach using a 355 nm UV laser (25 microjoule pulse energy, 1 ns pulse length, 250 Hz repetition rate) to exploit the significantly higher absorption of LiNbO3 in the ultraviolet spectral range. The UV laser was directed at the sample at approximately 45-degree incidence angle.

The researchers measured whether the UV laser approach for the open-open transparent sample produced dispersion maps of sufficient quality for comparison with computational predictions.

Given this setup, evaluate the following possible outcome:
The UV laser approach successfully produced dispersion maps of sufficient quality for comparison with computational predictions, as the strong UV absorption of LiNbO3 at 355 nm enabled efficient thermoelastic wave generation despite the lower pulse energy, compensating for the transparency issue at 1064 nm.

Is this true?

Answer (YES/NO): YES